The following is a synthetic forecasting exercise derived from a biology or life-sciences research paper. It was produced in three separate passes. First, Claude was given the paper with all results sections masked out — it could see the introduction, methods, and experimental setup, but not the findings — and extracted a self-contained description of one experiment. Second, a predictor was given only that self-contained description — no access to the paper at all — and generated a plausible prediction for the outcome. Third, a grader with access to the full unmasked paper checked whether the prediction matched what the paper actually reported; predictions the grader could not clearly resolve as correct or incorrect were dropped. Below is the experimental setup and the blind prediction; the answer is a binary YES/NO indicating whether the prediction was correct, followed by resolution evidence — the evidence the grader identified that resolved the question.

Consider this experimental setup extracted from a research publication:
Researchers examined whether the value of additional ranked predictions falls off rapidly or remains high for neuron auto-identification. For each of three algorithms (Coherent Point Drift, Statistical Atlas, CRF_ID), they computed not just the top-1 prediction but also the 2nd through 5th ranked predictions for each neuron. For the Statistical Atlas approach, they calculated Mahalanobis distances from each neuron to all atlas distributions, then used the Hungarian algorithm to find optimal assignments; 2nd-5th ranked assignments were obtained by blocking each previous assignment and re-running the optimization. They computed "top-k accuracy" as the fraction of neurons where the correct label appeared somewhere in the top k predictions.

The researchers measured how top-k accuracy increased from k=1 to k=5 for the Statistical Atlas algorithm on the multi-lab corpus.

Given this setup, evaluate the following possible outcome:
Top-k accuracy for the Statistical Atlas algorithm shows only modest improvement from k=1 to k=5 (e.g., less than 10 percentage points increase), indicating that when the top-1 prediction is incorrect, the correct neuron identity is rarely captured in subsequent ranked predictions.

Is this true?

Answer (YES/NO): NO